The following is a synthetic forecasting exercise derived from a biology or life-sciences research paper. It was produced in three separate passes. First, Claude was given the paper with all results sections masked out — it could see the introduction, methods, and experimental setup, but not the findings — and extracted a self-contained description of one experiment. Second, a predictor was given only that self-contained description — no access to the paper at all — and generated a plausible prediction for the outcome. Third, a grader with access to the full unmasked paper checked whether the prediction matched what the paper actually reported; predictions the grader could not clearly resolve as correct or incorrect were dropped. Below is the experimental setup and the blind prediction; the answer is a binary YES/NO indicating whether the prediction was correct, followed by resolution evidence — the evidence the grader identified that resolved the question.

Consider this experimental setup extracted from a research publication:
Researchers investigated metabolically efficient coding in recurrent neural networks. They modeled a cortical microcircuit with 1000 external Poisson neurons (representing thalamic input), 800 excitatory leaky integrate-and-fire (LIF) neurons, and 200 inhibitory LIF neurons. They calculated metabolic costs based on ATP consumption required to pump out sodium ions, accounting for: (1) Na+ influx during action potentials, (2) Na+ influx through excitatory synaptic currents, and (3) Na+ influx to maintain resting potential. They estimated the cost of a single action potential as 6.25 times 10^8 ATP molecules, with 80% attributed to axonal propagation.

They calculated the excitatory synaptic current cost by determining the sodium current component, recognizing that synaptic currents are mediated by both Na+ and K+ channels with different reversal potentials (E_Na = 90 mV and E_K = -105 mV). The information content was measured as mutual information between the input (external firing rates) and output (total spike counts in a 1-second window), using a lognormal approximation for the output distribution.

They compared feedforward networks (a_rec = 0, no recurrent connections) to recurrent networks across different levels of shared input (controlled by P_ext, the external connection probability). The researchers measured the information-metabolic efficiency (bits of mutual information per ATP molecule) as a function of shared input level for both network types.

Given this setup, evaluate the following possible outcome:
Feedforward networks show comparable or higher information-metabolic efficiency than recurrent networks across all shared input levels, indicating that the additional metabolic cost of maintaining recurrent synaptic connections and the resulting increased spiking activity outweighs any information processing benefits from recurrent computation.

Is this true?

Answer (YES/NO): NO